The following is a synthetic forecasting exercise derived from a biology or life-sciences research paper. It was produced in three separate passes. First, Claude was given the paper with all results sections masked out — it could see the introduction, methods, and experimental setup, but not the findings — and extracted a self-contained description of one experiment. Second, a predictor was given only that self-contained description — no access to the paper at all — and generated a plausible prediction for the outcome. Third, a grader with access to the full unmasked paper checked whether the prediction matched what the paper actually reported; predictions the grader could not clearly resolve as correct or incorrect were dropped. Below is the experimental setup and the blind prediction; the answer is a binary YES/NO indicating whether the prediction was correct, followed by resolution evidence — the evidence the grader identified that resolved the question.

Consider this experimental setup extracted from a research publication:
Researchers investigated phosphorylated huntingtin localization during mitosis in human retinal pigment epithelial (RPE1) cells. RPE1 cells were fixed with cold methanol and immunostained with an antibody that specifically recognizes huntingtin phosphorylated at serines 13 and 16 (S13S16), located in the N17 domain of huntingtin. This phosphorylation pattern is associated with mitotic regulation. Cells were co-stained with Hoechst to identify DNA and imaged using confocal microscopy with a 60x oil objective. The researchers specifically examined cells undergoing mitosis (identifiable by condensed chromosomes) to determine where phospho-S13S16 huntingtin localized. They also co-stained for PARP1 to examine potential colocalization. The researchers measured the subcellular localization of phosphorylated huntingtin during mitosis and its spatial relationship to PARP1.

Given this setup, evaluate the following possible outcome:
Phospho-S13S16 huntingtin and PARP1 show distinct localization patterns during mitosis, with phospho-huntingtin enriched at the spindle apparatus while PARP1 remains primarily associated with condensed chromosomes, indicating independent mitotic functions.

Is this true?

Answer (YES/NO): NO